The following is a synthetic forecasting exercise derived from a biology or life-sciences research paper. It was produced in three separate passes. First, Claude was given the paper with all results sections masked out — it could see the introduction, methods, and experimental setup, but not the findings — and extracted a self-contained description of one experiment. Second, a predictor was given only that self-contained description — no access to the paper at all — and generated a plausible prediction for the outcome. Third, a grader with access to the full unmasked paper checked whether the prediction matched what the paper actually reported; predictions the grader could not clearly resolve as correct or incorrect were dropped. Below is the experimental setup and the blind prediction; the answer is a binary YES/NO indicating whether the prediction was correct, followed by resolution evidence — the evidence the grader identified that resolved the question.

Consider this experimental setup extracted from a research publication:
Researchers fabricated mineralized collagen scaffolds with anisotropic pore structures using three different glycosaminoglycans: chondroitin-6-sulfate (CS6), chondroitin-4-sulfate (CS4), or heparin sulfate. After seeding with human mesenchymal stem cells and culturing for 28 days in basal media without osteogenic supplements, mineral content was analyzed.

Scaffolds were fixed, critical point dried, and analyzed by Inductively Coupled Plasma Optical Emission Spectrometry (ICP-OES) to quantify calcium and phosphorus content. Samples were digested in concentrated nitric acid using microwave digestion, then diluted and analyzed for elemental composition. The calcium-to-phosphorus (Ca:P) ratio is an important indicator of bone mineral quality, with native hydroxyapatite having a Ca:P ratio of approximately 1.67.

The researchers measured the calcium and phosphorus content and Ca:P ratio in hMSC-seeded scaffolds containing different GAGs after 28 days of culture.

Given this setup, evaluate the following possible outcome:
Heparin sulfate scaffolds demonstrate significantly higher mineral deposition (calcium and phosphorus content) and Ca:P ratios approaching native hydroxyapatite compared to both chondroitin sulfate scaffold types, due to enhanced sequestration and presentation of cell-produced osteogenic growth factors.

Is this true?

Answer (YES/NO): NO